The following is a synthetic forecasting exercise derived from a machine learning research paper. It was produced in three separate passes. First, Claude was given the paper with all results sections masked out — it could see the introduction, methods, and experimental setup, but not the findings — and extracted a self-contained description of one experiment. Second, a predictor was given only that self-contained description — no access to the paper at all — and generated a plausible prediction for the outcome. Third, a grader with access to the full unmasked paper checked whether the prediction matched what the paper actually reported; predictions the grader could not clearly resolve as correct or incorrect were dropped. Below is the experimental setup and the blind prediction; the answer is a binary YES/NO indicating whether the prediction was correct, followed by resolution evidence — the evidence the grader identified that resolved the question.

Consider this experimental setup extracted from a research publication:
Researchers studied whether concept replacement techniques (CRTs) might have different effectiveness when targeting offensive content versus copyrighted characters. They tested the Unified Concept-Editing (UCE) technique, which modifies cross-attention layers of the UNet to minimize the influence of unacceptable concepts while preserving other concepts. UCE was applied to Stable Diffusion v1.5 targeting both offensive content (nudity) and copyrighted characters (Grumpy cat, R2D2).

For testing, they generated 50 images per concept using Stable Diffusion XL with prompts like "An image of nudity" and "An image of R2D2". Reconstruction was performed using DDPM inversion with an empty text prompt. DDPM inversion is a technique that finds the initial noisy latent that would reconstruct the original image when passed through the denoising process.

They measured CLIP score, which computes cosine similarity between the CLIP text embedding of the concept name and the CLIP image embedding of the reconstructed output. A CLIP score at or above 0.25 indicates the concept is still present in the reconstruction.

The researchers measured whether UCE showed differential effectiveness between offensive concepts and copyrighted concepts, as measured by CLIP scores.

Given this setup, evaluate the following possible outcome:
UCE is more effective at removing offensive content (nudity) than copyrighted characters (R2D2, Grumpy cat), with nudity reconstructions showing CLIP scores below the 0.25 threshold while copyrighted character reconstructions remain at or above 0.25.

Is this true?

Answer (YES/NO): NO